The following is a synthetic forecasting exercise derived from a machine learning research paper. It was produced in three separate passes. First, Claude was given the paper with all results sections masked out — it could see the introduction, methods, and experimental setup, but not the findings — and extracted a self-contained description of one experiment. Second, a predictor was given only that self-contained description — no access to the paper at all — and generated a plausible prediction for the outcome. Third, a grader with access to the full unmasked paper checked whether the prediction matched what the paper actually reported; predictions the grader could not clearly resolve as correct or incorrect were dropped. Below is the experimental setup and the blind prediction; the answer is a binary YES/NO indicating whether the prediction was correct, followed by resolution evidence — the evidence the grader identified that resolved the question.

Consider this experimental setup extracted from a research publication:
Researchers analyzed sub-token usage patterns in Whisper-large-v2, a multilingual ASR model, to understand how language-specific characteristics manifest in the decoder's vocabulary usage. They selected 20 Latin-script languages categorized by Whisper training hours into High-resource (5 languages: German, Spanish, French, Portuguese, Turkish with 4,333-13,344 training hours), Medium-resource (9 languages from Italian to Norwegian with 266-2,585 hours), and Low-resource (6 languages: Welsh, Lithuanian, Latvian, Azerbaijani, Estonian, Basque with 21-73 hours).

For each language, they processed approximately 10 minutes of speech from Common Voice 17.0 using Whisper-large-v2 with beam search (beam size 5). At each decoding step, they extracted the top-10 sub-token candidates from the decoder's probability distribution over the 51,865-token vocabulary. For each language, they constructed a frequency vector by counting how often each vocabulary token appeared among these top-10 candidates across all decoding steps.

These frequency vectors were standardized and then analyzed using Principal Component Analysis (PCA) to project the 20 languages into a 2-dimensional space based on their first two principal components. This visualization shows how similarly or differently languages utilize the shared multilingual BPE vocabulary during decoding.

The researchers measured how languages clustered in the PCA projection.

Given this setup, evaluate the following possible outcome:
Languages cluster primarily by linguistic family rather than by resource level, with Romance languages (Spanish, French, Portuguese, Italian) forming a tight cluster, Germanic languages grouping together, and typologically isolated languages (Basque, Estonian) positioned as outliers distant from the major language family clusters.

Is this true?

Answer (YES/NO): NO